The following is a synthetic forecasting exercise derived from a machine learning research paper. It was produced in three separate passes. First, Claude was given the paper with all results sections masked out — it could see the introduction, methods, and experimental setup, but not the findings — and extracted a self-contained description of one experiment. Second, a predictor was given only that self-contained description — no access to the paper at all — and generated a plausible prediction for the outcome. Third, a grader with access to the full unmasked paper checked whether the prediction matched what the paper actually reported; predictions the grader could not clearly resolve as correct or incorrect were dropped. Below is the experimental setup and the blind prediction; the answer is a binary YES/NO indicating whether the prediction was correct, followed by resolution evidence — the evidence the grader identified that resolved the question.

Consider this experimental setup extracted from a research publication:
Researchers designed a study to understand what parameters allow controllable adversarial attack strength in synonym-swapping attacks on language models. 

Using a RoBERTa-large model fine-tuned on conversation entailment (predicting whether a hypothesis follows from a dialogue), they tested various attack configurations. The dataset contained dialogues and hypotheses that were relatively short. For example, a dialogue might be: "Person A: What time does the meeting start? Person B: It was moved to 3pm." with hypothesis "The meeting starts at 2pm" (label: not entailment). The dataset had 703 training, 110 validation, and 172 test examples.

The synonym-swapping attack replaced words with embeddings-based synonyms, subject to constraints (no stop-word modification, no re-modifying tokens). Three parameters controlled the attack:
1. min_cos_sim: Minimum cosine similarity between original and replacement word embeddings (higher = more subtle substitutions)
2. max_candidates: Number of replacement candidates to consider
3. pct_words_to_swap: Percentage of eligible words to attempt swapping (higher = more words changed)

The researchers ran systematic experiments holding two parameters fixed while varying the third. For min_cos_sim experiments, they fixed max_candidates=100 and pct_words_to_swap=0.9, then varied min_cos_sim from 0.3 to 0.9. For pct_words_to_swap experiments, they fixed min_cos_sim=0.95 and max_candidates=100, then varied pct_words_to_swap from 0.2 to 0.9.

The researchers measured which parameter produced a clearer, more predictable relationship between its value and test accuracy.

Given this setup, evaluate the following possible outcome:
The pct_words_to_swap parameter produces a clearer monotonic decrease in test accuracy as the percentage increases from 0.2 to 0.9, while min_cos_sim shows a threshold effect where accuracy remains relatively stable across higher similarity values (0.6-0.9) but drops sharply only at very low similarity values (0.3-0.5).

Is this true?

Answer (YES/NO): NO